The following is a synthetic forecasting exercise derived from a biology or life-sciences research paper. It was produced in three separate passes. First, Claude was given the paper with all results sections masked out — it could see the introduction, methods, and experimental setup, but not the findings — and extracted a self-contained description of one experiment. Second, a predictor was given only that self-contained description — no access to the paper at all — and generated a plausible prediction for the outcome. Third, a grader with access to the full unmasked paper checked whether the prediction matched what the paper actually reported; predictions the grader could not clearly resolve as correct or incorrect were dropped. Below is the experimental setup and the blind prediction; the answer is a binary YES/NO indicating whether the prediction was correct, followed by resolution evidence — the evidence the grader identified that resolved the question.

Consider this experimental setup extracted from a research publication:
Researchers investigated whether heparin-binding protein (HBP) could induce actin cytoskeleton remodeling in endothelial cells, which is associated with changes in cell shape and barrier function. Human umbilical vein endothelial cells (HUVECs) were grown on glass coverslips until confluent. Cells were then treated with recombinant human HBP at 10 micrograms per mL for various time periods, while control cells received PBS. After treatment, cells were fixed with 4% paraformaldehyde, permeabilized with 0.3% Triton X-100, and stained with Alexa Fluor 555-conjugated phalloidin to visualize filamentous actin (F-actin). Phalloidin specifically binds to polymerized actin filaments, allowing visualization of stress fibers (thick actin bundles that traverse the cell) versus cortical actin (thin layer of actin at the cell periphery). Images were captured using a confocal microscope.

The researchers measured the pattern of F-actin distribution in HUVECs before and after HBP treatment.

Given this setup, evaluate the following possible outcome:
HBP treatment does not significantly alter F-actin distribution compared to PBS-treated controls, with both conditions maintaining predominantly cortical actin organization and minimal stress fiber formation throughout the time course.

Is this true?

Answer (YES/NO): NO